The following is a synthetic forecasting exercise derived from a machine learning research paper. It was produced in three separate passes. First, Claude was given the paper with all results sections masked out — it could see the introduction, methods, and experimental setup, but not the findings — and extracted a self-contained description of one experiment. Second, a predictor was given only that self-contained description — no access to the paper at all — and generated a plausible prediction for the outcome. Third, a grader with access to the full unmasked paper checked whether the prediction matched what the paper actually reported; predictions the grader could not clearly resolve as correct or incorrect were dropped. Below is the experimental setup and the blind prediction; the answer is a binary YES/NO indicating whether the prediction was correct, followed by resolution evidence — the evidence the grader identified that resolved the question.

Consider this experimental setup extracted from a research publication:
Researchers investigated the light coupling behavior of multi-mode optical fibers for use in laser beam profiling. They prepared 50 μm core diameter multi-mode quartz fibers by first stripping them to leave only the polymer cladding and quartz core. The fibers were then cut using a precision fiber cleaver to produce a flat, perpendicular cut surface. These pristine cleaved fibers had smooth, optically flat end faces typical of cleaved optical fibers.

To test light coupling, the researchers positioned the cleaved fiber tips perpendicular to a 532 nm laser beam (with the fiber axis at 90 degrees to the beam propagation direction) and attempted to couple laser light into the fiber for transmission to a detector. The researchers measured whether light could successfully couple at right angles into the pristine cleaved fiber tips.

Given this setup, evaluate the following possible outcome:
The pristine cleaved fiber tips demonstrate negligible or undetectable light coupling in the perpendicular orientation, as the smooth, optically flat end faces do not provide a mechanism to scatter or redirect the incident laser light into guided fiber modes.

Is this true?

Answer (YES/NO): YES